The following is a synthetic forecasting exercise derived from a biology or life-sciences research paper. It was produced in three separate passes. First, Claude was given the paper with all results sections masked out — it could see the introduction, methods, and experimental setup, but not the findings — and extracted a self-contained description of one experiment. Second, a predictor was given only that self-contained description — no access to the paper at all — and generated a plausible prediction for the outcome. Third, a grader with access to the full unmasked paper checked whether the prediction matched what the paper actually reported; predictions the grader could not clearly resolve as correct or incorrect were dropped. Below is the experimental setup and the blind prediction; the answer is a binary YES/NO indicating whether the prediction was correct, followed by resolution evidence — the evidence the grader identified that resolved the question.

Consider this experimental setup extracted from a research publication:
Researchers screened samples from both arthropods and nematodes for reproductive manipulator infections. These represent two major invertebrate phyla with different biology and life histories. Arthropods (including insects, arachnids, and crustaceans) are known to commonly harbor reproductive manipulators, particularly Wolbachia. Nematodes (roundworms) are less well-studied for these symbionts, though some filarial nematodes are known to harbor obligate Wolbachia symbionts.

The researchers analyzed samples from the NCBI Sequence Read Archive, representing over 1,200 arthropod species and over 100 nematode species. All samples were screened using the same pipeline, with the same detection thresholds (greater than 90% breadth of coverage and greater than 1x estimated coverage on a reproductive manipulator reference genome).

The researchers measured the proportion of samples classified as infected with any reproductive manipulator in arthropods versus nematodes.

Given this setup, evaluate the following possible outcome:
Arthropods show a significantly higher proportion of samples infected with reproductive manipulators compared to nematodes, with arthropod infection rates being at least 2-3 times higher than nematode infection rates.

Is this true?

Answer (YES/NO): YES